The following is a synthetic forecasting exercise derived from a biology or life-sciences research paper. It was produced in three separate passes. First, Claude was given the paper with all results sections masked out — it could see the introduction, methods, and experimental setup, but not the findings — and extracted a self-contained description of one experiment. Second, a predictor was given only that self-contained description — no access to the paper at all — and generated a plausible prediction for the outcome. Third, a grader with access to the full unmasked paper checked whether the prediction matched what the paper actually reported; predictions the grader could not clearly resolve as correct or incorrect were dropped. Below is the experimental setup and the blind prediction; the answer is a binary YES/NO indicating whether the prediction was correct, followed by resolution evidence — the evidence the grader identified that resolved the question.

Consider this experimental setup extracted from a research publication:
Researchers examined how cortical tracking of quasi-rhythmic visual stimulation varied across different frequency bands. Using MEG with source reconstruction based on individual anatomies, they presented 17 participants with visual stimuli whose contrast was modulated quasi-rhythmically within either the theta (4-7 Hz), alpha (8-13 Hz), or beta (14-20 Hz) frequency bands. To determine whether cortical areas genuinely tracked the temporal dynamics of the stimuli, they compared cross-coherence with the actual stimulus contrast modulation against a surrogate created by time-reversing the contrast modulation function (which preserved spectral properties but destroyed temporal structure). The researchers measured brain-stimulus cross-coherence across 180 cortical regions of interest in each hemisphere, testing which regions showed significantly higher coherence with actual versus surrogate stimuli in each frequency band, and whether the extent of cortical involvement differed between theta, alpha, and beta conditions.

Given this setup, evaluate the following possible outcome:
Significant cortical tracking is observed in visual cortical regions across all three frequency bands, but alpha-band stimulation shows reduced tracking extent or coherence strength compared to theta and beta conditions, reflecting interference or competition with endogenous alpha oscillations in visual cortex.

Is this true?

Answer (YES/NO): NO